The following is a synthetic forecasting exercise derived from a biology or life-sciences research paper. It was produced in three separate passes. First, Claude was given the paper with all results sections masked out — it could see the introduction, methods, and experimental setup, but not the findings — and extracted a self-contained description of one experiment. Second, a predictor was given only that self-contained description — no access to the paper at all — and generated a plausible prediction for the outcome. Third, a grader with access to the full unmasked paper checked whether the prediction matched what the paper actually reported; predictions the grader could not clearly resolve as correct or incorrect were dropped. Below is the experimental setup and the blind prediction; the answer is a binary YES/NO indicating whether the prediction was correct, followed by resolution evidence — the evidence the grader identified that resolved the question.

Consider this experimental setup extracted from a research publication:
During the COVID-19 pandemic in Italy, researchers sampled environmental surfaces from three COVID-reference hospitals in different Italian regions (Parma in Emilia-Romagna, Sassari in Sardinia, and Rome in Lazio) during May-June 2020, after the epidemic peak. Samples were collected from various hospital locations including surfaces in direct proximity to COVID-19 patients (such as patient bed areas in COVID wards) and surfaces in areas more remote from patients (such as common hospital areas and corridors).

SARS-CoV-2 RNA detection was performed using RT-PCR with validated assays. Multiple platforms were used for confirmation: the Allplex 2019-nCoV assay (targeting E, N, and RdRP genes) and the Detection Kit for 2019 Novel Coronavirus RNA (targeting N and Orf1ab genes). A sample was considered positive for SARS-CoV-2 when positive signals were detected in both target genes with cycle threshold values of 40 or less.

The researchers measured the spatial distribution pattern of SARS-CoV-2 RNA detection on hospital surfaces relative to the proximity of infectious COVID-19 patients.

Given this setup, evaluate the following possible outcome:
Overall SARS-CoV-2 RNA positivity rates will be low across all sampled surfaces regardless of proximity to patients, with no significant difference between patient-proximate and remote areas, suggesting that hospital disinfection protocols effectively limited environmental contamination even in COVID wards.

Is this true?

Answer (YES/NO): NO